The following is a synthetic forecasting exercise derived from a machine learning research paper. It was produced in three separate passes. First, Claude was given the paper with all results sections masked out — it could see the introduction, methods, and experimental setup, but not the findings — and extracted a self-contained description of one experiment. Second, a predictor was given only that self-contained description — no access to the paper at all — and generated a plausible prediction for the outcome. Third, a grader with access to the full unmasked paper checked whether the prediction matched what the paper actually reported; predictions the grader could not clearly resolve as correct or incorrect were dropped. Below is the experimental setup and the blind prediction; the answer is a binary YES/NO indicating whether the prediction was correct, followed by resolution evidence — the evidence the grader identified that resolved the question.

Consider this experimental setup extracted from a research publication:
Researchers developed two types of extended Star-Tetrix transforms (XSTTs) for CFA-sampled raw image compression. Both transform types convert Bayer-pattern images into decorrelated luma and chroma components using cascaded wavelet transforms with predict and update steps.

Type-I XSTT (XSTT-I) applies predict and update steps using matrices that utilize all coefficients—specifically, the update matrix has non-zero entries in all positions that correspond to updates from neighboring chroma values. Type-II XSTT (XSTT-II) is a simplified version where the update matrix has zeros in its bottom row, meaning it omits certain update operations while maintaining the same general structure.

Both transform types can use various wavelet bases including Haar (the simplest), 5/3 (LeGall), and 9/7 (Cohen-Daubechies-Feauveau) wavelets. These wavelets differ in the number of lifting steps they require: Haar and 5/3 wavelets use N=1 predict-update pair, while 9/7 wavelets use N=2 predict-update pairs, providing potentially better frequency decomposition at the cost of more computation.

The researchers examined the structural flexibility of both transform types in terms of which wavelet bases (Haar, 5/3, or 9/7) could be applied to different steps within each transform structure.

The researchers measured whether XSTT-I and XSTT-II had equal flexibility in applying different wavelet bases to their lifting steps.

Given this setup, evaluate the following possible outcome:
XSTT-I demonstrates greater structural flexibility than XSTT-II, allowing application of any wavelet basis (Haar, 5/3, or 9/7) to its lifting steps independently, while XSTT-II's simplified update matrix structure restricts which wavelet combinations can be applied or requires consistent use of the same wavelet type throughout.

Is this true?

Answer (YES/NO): YES